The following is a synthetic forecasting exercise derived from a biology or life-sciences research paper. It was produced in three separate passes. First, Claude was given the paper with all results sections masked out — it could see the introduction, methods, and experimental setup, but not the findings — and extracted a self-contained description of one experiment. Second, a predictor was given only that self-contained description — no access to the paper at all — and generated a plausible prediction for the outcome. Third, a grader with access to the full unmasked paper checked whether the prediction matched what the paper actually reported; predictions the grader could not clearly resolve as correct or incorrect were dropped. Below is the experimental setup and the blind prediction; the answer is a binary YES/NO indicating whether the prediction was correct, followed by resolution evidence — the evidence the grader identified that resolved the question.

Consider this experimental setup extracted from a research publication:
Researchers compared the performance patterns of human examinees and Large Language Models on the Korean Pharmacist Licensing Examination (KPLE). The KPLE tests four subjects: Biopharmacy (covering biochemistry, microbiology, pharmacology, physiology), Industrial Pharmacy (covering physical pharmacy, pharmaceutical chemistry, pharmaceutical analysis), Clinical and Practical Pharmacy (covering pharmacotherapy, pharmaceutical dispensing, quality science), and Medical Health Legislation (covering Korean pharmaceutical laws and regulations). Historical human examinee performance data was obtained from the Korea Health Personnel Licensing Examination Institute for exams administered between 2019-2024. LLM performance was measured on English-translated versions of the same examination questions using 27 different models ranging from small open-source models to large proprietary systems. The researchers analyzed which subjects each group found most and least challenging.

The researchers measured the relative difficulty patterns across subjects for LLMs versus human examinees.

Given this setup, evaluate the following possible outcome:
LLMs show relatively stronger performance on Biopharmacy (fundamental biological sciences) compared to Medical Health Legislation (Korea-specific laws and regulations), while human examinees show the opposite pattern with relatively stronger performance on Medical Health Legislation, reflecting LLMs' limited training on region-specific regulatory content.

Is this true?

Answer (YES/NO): YES